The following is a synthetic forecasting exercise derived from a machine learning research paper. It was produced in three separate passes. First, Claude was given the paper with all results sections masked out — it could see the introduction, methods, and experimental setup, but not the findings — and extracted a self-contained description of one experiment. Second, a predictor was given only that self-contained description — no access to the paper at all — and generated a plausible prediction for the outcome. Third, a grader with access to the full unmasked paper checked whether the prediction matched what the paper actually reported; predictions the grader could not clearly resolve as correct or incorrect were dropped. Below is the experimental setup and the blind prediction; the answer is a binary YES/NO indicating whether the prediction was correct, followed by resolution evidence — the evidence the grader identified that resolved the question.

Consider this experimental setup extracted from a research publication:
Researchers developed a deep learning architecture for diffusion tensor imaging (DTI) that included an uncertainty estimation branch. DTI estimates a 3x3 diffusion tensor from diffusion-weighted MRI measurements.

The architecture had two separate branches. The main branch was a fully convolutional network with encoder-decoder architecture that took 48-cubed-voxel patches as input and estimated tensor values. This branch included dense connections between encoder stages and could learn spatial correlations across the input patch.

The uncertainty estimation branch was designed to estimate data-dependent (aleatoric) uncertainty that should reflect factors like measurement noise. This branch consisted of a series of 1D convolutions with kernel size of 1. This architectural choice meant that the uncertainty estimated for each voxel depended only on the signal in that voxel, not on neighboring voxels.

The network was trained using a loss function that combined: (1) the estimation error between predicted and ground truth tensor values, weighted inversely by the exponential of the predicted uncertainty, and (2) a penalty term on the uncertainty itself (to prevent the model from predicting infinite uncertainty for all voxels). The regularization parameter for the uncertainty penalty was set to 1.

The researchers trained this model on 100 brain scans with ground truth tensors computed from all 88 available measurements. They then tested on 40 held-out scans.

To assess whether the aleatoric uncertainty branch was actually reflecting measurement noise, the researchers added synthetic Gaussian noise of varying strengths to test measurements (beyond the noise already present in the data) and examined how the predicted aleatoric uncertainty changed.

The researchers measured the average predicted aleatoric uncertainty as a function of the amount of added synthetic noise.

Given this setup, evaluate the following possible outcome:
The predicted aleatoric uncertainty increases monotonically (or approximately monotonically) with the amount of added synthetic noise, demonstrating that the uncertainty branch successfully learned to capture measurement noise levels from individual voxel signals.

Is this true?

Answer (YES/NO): YES